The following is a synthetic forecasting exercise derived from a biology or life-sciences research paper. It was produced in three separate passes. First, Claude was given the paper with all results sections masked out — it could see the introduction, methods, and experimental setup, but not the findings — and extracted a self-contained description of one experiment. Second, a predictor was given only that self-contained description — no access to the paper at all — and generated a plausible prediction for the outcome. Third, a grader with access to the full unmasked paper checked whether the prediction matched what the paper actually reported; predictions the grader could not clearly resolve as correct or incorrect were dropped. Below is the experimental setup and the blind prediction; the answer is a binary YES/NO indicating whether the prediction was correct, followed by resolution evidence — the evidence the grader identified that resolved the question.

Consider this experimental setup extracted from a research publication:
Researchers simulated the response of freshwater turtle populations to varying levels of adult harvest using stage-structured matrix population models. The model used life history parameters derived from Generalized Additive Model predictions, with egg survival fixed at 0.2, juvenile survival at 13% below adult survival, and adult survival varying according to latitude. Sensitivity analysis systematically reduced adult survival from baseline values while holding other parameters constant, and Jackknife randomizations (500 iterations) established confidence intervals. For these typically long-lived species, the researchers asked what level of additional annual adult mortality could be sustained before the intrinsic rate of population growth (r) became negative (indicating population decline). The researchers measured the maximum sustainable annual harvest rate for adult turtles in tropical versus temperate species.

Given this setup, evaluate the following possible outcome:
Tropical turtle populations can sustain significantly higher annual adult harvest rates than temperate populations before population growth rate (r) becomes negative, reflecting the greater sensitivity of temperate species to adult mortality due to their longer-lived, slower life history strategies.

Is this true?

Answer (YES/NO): NO